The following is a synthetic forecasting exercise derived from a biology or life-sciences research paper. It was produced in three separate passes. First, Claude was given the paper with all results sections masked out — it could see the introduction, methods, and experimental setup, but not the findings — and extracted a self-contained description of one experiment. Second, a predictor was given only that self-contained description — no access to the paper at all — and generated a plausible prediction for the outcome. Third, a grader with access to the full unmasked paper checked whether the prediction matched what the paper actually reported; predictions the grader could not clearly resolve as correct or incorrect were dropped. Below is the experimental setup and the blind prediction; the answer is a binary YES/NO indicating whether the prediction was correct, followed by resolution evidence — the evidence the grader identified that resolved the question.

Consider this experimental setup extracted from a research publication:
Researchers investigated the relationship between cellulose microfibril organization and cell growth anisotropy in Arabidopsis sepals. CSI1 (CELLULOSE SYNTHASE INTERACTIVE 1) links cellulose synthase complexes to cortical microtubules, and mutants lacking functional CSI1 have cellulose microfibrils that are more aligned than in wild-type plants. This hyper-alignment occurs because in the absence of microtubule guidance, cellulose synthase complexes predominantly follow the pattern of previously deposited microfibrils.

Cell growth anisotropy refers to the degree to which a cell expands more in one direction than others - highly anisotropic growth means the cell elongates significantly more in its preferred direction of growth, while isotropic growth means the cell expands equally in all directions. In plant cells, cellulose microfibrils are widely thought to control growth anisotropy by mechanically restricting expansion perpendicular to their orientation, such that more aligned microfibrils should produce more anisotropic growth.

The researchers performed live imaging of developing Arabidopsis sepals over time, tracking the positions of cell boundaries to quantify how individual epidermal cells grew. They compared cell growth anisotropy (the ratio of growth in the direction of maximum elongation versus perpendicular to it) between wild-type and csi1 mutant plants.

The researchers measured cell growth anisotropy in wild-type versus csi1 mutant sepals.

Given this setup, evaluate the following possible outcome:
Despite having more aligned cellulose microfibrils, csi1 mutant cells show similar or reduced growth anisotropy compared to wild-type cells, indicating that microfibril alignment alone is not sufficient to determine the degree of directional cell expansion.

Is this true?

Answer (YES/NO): YES